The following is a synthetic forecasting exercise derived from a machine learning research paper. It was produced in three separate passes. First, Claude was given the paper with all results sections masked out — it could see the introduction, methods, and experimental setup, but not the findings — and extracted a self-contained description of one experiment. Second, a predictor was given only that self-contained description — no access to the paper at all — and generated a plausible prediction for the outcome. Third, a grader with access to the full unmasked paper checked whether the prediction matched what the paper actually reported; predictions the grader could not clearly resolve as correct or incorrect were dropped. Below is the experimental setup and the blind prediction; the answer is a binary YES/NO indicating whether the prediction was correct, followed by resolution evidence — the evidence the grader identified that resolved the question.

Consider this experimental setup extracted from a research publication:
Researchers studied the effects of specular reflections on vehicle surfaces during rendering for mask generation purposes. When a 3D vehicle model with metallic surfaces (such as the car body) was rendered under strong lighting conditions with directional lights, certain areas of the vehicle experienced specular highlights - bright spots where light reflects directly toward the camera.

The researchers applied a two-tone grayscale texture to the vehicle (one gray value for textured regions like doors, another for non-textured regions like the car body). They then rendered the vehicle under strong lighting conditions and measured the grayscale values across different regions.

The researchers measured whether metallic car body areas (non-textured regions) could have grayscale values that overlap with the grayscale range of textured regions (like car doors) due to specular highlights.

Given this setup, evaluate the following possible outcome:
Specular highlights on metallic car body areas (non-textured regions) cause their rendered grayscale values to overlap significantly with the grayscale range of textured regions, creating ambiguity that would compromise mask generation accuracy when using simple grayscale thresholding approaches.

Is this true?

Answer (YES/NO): YES